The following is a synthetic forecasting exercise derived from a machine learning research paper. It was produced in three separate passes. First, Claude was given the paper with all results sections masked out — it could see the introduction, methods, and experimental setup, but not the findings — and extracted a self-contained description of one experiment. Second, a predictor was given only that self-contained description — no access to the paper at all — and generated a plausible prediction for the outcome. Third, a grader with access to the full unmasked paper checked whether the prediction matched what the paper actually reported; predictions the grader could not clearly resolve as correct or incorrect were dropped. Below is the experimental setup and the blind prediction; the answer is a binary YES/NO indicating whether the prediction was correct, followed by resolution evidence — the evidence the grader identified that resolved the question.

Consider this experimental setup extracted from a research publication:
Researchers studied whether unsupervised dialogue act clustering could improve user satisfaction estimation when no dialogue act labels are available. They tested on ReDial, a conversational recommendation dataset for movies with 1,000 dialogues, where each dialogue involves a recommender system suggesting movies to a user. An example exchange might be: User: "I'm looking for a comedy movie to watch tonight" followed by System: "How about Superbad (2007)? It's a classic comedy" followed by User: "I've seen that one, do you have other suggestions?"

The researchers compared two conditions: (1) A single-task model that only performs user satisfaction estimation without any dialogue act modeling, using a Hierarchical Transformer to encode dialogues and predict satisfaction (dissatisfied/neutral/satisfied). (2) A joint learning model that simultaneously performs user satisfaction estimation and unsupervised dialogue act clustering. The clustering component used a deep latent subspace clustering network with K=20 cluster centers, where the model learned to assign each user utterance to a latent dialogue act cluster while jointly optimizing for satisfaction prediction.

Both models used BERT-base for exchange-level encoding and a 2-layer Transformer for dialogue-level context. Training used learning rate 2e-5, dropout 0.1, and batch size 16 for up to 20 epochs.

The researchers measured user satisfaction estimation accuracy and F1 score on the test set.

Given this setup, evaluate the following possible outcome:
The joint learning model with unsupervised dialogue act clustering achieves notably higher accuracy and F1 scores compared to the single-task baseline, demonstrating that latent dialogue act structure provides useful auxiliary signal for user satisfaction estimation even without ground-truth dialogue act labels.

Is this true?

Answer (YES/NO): YES